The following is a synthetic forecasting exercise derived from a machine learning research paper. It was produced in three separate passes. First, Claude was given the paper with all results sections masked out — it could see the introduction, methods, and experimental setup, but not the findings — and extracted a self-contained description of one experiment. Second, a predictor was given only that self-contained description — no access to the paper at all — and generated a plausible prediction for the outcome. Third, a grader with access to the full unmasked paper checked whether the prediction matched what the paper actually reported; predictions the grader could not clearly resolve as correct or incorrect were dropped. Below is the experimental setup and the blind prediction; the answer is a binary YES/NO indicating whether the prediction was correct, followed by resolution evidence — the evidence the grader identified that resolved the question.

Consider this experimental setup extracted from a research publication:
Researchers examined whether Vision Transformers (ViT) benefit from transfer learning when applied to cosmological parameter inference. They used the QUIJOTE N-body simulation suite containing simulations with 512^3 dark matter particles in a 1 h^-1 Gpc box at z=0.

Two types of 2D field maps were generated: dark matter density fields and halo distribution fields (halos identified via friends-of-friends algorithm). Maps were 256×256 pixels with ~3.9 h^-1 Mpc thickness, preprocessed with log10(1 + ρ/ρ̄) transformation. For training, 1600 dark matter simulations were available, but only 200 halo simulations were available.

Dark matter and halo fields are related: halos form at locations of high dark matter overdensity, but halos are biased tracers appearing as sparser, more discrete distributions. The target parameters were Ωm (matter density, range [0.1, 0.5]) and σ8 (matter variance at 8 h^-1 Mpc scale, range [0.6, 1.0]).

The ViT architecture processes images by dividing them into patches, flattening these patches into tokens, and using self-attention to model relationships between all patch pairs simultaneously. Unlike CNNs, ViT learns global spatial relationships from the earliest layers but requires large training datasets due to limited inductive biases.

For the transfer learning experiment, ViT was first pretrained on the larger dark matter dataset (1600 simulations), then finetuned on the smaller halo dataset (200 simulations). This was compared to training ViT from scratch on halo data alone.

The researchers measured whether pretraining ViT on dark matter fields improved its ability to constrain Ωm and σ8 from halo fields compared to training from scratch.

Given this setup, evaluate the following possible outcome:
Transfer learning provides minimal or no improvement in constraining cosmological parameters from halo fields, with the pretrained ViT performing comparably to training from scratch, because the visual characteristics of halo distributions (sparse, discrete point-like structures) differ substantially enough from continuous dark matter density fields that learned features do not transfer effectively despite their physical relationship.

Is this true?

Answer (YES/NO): NO